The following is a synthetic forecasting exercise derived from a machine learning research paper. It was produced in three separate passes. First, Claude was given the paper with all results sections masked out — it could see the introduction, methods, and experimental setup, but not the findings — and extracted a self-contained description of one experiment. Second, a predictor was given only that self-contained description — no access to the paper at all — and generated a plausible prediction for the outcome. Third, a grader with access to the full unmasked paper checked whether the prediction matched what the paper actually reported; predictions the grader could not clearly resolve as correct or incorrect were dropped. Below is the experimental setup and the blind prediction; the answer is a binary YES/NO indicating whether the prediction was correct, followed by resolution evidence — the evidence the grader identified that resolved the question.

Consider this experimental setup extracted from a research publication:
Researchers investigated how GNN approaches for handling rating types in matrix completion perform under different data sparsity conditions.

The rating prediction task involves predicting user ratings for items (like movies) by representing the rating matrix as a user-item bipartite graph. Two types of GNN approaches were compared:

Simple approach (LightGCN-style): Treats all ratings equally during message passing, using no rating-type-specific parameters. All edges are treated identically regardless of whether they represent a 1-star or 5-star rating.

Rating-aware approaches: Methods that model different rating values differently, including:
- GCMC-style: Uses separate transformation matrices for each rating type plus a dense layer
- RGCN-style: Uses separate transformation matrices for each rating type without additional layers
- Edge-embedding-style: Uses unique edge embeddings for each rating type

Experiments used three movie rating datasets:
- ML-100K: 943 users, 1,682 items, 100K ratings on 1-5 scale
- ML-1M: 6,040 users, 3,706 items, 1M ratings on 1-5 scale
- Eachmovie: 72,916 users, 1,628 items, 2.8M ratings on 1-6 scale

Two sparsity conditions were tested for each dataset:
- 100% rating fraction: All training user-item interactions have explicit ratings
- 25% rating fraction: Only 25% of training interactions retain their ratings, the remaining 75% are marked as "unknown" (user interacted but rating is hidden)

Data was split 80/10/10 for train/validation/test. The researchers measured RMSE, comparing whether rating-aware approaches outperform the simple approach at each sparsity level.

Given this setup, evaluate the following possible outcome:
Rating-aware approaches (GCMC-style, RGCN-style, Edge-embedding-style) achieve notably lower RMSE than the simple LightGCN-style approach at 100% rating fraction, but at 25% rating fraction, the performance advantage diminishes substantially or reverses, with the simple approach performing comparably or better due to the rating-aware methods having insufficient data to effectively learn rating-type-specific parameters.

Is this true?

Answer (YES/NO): YES